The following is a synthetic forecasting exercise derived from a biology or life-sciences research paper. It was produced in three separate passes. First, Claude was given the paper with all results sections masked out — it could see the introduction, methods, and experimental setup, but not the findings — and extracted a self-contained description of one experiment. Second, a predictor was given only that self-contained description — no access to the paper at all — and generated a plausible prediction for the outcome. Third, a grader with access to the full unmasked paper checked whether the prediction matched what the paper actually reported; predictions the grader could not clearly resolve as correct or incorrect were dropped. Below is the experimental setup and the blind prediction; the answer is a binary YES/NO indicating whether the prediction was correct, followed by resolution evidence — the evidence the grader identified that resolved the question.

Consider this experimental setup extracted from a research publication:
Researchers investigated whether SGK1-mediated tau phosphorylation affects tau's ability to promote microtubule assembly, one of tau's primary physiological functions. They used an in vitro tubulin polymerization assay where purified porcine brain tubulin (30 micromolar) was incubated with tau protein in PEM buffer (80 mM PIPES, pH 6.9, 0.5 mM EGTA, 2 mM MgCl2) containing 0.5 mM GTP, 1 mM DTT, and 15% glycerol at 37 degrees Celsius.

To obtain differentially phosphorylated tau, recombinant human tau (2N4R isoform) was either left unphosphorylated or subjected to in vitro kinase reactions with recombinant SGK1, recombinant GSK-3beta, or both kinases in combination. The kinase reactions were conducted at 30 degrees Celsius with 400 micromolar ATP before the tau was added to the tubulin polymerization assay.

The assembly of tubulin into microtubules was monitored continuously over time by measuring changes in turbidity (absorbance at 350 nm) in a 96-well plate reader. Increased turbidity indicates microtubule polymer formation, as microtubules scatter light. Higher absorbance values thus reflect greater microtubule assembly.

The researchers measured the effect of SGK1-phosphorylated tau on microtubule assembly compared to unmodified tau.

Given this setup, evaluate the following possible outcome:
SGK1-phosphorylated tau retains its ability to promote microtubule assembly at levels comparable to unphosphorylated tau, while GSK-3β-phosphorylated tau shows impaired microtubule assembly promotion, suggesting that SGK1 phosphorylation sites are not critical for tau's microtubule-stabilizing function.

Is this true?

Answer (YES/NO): NO